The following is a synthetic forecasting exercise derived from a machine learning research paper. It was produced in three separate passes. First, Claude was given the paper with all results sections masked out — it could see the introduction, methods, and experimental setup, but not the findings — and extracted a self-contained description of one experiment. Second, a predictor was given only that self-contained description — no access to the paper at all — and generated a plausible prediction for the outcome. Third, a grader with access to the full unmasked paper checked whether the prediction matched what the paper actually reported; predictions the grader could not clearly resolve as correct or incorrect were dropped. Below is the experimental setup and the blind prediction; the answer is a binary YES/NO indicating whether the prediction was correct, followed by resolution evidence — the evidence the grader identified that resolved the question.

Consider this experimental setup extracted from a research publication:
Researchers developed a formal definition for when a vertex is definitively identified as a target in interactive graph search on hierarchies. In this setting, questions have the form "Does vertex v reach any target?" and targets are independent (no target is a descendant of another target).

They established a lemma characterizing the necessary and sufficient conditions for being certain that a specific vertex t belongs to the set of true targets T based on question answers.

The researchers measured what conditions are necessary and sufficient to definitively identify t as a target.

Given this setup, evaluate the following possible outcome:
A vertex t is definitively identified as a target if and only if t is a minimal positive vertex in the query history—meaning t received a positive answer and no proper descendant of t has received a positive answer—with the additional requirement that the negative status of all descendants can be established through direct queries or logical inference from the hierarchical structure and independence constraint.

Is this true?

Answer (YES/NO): NO